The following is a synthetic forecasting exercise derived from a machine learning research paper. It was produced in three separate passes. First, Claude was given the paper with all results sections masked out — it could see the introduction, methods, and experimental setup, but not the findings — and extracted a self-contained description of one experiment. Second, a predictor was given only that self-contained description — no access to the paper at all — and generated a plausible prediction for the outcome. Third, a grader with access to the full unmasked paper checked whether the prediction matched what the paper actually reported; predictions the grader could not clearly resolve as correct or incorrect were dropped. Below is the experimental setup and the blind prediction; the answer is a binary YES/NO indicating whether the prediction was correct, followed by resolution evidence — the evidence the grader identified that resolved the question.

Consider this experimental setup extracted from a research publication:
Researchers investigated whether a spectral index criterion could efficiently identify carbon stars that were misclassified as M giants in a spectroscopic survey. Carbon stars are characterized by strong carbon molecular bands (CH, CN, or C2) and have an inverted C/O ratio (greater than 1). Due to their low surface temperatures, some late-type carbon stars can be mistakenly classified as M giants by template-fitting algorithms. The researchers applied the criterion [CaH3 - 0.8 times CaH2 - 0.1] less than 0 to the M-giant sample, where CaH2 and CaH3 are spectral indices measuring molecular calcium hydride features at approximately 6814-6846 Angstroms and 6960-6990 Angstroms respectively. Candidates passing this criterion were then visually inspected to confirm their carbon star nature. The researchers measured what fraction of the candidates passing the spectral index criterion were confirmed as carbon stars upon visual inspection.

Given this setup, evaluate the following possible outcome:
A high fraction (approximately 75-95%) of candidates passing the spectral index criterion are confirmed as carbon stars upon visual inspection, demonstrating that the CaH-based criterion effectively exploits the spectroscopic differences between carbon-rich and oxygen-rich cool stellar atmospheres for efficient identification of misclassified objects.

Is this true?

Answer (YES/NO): YES